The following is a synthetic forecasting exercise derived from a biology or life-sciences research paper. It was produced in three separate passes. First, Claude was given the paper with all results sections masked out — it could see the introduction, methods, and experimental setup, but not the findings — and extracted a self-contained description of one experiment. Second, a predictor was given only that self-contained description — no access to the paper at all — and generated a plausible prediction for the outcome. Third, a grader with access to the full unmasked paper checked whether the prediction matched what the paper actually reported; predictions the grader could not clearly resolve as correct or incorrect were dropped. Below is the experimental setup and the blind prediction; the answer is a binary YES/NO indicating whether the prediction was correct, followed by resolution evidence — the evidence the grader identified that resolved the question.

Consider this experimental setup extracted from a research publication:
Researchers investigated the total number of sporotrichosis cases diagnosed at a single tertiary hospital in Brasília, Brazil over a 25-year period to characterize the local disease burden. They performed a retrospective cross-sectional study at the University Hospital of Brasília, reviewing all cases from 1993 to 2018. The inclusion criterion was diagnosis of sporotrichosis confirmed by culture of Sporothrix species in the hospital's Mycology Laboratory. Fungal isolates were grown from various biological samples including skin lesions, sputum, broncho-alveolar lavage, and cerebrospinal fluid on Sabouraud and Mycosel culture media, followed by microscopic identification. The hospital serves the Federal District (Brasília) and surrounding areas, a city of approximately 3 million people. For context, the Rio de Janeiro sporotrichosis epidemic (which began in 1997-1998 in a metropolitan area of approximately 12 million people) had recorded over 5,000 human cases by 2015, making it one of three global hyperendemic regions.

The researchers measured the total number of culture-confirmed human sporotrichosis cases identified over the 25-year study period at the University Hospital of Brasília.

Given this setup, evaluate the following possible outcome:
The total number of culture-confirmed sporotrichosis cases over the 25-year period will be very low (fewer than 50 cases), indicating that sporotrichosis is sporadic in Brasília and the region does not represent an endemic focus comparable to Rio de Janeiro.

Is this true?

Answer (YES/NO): NO